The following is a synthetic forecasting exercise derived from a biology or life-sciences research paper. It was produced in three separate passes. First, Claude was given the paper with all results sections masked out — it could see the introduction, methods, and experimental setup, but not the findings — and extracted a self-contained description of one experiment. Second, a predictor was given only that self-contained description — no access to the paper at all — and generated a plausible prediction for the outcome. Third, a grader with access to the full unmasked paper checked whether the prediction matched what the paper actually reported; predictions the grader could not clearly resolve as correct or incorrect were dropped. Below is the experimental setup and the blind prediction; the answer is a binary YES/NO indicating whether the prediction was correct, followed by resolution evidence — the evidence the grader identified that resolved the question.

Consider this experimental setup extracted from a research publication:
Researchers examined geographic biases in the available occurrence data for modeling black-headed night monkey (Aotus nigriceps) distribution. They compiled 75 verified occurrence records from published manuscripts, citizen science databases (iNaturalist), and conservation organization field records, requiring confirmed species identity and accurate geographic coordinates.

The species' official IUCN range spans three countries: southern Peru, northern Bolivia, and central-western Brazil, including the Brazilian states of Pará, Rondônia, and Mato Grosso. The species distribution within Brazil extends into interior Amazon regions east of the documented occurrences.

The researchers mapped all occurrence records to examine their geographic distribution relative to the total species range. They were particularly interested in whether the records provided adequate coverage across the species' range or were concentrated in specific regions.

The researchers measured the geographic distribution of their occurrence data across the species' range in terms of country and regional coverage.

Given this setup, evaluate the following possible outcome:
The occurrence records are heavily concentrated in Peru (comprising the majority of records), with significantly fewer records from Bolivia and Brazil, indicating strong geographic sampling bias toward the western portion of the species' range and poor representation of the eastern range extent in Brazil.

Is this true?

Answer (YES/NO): NO